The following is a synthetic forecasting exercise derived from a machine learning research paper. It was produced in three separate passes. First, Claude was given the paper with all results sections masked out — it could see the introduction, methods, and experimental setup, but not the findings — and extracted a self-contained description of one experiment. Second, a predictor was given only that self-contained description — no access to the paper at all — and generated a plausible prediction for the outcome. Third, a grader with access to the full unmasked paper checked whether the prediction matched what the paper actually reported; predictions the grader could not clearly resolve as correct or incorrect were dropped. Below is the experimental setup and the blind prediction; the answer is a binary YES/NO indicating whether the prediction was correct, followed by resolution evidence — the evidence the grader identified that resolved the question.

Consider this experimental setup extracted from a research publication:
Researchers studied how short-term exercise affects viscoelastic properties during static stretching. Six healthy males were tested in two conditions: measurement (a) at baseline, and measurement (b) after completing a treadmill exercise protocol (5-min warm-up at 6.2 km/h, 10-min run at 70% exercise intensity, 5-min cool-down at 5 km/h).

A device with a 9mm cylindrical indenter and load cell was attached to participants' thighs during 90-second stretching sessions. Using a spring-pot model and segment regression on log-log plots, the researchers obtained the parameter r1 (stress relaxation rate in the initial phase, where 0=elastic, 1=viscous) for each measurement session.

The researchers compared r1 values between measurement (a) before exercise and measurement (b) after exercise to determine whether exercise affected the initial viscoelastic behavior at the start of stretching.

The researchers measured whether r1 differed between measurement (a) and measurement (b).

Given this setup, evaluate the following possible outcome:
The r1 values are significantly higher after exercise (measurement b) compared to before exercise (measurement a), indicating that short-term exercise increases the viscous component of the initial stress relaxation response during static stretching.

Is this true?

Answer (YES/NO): NO